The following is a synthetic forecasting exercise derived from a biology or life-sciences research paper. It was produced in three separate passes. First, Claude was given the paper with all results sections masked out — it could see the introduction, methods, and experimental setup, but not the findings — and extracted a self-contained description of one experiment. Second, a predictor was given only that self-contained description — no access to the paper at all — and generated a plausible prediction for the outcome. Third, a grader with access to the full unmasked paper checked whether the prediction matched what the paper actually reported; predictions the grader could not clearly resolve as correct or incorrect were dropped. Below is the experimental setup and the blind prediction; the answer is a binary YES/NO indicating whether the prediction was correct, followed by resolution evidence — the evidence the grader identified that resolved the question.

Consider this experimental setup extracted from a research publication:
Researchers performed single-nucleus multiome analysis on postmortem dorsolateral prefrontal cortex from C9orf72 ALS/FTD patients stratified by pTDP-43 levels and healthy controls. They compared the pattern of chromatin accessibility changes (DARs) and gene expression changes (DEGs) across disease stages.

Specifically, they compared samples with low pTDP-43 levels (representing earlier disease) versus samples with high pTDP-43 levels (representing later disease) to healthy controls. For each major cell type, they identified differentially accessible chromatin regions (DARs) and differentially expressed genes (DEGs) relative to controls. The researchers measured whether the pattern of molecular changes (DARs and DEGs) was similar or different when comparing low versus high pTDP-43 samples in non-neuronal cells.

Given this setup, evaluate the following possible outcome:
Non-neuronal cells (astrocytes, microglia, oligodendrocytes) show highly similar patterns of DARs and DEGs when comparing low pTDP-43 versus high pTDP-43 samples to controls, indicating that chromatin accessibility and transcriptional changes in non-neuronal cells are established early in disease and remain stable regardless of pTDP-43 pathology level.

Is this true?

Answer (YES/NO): NO